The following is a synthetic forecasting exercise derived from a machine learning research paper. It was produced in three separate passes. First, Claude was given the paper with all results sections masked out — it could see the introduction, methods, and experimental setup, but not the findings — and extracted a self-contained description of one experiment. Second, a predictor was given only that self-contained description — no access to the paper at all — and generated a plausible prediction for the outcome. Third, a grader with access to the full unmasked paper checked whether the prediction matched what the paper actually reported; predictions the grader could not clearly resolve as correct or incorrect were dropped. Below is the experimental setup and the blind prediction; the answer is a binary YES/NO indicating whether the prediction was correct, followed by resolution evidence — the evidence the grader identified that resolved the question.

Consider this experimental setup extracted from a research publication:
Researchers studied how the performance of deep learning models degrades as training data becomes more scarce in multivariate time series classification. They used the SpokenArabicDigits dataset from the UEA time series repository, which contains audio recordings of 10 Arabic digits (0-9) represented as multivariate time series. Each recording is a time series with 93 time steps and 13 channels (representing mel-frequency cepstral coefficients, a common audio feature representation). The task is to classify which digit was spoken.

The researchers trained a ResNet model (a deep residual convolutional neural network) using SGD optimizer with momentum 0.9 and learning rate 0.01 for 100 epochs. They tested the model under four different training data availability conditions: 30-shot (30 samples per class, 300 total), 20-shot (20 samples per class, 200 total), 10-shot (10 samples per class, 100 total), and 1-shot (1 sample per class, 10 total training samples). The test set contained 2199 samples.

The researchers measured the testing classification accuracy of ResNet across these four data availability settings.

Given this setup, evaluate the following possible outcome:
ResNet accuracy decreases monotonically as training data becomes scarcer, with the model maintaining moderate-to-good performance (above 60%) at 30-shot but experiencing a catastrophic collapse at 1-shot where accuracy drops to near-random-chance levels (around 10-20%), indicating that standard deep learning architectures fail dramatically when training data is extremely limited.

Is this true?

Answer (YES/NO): NO